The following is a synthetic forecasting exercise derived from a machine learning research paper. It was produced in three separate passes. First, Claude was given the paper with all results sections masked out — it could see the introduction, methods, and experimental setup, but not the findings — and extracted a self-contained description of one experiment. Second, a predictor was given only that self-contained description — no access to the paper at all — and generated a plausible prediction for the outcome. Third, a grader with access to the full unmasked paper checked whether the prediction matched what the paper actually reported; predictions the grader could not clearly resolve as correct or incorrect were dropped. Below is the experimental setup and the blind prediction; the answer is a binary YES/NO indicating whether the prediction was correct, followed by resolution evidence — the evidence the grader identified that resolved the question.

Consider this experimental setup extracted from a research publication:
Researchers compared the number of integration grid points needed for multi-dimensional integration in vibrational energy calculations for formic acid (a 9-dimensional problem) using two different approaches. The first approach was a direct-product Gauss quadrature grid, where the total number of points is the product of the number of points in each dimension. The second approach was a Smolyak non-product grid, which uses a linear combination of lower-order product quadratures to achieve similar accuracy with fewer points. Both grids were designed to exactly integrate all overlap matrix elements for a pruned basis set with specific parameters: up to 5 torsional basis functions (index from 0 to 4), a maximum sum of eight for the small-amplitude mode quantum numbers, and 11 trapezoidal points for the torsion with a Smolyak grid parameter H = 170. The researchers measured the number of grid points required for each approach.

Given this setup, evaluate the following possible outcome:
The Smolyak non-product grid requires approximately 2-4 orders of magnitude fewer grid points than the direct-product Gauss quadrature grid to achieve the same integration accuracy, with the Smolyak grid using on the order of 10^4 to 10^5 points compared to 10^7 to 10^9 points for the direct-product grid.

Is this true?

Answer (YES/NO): NO